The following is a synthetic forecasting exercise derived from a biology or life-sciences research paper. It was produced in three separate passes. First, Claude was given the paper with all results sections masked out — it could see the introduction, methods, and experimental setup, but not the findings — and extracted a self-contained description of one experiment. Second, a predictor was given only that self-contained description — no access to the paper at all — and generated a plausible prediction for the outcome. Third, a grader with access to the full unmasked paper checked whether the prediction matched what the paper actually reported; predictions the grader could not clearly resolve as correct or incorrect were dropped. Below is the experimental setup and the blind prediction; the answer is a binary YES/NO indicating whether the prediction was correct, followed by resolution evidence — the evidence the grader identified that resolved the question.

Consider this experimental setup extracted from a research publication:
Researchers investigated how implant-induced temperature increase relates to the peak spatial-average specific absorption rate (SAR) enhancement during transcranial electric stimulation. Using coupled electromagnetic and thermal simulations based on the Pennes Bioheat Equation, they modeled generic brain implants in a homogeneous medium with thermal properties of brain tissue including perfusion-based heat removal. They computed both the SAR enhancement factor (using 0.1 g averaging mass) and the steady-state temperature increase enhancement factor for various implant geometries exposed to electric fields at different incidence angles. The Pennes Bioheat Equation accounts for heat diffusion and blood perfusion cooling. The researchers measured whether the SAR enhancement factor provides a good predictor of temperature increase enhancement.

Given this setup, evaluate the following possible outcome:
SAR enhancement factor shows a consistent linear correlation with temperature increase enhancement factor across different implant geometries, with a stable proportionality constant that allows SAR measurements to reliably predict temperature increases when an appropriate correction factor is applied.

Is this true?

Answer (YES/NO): NO